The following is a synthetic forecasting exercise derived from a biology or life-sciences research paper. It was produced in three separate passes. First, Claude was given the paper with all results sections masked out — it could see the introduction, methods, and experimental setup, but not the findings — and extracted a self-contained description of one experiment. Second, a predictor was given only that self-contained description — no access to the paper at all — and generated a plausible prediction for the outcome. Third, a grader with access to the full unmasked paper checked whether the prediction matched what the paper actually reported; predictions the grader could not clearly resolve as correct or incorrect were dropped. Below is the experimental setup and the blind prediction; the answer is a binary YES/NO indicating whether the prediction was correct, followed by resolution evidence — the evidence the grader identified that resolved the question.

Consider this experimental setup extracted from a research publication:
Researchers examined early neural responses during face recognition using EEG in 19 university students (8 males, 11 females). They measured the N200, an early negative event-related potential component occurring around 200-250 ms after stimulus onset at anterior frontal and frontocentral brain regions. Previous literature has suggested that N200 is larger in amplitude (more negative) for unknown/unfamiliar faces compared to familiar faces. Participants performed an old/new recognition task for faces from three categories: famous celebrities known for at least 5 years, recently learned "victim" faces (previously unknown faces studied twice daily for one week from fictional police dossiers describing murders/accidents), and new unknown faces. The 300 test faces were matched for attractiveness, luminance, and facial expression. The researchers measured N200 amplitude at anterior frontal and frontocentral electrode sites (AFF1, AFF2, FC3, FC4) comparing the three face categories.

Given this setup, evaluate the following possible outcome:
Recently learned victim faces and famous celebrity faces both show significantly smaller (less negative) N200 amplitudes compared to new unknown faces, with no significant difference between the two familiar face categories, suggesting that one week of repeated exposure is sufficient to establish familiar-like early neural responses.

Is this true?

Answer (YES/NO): YES